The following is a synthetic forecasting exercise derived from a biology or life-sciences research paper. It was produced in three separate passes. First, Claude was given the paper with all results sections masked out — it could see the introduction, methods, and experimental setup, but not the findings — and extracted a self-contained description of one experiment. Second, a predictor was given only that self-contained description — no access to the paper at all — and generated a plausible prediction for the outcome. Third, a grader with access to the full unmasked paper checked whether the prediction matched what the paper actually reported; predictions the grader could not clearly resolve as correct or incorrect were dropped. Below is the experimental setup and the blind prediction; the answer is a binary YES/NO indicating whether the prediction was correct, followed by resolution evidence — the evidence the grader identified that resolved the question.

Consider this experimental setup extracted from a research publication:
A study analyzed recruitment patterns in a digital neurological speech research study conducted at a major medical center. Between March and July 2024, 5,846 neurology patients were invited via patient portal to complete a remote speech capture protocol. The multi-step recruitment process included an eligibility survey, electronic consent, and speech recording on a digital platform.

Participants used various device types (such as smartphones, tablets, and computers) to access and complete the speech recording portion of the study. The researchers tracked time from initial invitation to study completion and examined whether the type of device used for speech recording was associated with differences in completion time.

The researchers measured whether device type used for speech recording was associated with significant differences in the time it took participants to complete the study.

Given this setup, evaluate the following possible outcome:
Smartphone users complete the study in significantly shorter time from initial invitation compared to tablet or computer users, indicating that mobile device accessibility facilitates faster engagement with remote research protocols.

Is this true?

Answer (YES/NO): NO